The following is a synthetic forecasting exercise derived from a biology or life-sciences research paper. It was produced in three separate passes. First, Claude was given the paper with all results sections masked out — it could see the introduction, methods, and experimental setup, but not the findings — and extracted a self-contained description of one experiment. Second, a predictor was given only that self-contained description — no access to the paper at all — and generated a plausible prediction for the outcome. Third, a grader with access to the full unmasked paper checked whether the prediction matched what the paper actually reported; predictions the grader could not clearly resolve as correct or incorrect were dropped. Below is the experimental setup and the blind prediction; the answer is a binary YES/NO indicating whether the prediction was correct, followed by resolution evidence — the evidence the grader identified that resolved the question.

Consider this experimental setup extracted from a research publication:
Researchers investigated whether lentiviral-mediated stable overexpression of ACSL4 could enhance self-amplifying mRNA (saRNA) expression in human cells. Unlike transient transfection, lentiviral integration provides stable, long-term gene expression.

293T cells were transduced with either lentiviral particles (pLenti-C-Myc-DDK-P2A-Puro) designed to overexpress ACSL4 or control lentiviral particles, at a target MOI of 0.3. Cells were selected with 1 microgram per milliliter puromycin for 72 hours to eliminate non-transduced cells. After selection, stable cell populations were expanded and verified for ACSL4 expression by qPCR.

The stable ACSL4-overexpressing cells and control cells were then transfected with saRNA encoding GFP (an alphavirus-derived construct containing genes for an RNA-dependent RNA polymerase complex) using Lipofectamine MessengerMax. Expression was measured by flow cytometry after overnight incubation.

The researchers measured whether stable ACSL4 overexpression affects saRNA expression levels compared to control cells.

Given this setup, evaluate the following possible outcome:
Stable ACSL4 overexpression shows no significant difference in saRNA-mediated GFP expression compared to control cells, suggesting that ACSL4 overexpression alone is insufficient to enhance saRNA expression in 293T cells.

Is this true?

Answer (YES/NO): NO